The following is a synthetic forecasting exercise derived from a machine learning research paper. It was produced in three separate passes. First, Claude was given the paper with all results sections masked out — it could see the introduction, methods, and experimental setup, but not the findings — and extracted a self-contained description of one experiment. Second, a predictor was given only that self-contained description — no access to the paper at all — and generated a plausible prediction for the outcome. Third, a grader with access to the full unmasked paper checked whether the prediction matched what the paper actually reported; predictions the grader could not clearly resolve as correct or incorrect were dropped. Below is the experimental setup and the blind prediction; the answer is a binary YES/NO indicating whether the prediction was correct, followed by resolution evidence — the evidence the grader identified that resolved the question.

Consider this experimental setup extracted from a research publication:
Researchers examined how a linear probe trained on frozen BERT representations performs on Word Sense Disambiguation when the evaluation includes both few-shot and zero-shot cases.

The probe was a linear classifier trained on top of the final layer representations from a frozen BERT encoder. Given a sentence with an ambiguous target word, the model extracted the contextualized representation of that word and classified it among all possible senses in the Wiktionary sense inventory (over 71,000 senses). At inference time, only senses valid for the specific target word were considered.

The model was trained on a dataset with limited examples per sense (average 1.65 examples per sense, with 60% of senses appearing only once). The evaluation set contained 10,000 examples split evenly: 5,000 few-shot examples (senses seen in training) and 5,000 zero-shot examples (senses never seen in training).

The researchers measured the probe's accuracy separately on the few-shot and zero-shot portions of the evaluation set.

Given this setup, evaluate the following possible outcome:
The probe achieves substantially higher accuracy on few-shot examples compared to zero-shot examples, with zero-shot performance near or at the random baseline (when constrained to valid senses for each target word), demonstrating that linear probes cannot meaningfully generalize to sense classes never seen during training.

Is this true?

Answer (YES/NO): NO